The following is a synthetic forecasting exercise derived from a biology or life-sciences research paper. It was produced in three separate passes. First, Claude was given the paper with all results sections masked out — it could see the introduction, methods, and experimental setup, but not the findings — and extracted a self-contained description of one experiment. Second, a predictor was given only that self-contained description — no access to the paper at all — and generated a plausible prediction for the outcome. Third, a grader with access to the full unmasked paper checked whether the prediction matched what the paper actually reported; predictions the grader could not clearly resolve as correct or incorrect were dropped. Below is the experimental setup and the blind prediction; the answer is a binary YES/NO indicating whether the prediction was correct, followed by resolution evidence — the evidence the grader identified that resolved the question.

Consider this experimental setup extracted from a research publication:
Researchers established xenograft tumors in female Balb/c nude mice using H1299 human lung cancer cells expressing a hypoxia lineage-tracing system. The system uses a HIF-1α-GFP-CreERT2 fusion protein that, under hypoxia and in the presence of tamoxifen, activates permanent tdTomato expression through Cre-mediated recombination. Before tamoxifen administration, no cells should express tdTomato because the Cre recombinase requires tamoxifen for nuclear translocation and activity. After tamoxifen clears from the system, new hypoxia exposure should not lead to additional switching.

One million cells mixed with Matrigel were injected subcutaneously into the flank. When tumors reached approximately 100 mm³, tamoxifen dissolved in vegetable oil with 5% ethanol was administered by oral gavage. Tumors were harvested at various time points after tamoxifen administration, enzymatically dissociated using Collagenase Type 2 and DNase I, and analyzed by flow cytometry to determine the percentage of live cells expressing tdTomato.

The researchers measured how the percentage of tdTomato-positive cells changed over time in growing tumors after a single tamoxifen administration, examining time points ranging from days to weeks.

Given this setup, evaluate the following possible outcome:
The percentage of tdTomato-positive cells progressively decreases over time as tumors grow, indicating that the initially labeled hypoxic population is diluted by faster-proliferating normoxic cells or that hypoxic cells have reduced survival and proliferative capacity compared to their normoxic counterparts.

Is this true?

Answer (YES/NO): NO